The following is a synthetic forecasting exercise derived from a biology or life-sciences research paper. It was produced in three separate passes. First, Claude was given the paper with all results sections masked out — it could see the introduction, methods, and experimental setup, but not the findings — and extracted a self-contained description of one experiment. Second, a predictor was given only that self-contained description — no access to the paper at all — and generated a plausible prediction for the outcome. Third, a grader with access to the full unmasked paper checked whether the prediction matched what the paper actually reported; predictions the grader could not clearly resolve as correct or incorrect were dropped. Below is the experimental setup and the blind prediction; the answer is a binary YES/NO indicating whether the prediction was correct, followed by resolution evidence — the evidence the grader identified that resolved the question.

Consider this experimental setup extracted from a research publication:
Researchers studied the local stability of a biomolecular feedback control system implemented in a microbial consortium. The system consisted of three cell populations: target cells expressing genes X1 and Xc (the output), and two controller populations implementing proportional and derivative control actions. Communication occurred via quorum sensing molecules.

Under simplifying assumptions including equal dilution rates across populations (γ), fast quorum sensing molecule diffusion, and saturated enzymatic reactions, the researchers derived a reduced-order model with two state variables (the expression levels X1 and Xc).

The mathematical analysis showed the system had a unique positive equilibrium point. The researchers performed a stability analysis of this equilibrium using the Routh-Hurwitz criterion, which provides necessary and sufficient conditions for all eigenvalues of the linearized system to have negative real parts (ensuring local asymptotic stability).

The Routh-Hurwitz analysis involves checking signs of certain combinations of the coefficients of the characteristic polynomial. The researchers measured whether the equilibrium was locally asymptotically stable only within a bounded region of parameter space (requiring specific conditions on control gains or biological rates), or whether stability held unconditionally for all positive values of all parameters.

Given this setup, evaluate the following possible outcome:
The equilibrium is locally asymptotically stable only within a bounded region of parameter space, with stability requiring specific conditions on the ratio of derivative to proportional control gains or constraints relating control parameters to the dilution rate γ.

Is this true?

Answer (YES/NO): NO